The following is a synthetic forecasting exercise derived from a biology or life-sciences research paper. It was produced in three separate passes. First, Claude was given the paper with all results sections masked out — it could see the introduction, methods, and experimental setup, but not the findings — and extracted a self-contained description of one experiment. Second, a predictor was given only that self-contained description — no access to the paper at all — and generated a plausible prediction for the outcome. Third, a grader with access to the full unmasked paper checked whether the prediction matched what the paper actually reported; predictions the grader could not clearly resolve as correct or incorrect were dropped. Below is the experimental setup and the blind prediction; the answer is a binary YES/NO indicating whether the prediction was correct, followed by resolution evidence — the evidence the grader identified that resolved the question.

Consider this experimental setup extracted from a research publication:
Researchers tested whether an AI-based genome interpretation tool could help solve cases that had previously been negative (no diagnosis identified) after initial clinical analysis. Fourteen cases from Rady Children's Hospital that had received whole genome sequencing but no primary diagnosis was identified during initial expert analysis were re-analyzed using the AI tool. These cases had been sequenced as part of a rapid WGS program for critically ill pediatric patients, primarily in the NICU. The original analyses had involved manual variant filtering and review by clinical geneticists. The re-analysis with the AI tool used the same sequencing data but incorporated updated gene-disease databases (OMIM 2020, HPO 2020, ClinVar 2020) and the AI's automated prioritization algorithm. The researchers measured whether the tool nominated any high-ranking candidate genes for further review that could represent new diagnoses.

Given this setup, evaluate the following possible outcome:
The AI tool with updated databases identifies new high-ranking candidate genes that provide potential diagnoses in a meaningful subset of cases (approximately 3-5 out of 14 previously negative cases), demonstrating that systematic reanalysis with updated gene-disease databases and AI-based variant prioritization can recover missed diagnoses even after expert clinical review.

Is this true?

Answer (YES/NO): NO